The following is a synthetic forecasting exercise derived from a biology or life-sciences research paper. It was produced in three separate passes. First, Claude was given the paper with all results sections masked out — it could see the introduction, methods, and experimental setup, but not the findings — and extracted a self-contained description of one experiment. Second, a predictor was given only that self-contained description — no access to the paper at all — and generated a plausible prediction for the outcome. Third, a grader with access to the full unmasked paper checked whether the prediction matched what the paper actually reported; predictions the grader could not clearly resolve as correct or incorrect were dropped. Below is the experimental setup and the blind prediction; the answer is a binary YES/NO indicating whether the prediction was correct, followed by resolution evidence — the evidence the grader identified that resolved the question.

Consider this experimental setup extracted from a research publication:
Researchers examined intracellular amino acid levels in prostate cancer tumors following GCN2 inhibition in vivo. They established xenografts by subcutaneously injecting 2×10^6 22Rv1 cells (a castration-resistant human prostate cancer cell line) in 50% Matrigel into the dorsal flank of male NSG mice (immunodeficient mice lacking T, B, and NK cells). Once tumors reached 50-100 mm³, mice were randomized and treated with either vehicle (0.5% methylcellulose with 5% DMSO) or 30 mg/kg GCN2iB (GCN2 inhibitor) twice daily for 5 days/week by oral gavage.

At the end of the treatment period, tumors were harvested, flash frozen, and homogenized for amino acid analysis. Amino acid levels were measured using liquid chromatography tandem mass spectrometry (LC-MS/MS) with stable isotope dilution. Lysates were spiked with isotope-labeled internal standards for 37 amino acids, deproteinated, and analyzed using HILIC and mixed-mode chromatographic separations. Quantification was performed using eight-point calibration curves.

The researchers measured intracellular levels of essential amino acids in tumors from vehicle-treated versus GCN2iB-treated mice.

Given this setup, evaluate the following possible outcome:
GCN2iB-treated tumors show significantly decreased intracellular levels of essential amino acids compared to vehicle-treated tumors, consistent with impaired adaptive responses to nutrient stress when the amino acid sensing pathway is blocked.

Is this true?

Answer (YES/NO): YES